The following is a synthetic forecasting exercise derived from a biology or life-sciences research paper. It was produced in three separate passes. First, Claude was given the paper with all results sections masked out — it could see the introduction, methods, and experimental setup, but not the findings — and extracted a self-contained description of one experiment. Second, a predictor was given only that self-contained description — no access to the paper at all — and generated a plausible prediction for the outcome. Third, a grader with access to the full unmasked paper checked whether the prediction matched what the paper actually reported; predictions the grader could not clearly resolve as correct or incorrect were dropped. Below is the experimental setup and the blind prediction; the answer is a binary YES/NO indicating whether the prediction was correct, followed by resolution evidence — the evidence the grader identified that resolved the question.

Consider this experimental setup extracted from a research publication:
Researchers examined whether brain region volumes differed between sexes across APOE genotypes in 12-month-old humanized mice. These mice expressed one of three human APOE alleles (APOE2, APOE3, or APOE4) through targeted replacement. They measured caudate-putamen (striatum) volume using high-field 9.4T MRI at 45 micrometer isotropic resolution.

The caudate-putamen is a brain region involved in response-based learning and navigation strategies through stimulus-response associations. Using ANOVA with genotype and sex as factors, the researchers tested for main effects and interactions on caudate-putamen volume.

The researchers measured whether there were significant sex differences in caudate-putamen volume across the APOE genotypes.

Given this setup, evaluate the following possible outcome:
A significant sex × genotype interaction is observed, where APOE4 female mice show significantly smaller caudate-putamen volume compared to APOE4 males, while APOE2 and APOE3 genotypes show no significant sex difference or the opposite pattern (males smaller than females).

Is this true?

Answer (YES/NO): NO